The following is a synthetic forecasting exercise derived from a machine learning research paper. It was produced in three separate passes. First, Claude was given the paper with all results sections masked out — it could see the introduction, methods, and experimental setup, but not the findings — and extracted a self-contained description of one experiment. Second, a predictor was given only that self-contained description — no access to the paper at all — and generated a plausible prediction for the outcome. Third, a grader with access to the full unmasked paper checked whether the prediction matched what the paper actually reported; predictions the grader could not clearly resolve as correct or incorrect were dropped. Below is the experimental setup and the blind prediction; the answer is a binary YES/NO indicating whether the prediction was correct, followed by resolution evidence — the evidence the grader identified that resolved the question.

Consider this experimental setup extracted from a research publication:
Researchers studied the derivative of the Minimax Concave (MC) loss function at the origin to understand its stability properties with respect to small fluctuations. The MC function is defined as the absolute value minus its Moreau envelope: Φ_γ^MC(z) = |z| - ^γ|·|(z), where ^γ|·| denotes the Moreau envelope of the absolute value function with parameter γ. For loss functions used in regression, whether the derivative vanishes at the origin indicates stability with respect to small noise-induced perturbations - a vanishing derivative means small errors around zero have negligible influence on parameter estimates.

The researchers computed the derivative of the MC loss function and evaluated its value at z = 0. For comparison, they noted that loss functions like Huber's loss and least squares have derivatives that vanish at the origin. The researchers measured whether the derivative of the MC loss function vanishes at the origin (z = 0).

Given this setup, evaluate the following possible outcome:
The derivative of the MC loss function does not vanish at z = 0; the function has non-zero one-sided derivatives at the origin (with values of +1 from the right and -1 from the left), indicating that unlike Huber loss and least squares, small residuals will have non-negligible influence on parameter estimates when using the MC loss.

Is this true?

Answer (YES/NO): YES